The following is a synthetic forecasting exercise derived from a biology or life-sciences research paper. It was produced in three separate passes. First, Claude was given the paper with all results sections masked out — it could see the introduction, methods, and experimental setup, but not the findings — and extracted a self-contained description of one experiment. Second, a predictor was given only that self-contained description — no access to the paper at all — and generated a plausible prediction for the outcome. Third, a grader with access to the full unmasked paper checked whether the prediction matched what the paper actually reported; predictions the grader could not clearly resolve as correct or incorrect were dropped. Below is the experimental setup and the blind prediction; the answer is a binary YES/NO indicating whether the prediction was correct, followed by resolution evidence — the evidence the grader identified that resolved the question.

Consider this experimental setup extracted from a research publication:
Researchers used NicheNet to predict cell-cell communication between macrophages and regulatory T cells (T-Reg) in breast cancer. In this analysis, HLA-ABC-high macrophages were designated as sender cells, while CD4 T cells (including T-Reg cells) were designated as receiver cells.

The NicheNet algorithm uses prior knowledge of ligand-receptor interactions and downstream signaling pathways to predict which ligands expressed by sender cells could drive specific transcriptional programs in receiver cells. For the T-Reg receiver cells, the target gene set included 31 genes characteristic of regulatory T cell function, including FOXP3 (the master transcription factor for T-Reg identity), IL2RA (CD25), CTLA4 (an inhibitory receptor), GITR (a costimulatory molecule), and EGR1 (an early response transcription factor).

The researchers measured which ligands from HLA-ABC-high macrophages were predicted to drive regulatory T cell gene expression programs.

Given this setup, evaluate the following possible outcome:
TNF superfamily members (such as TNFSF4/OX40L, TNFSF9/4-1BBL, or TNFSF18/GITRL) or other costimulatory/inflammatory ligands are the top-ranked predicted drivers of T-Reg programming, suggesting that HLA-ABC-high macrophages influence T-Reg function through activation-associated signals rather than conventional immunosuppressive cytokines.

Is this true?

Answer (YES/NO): NO